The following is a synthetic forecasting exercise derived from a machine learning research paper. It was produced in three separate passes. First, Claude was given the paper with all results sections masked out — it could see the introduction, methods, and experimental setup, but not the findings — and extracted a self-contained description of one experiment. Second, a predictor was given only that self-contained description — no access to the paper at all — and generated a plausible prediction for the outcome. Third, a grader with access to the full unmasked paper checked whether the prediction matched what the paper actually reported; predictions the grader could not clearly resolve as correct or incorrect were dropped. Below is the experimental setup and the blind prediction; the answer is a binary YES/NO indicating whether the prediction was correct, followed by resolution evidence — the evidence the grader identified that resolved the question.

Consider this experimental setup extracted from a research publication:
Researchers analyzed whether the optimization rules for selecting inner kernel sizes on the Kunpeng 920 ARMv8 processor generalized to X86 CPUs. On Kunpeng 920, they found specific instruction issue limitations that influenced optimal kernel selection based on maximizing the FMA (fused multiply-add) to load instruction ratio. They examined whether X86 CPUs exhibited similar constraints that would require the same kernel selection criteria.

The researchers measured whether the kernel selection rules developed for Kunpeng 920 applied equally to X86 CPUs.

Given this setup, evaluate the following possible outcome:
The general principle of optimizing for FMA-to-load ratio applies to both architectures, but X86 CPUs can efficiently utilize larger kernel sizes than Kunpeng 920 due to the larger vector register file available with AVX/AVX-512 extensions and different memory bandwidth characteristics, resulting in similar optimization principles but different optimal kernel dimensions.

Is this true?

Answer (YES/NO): NO